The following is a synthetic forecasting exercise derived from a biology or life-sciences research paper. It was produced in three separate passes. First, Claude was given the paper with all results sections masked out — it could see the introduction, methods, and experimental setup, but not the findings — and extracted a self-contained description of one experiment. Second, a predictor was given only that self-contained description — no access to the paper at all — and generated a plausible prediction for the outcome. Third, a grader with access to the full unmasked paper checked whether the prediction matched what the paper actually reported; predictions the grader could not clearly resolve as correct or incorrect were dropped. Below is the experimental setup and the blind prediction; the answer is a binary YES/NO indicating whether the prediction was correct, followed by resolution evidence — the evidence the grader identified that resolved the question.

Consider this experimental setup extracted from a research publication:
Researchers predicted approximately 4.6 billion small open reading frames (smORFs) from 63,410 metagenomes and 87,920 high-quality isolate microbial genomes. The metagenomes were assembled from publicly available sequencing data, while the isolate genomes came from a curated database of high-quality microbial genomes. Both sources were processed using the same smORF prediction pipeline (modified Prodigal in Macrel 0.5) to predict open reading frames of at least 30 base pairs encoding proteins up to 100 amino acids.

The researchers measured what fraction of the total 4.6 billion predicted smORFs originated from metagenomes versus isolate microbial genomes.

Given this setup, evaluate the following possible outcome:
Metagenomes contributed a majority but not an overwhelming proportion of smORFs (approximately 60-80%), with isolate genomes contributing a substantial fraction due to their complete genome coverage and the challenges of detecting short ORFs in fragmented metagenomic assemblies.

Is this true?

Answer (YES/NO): NO